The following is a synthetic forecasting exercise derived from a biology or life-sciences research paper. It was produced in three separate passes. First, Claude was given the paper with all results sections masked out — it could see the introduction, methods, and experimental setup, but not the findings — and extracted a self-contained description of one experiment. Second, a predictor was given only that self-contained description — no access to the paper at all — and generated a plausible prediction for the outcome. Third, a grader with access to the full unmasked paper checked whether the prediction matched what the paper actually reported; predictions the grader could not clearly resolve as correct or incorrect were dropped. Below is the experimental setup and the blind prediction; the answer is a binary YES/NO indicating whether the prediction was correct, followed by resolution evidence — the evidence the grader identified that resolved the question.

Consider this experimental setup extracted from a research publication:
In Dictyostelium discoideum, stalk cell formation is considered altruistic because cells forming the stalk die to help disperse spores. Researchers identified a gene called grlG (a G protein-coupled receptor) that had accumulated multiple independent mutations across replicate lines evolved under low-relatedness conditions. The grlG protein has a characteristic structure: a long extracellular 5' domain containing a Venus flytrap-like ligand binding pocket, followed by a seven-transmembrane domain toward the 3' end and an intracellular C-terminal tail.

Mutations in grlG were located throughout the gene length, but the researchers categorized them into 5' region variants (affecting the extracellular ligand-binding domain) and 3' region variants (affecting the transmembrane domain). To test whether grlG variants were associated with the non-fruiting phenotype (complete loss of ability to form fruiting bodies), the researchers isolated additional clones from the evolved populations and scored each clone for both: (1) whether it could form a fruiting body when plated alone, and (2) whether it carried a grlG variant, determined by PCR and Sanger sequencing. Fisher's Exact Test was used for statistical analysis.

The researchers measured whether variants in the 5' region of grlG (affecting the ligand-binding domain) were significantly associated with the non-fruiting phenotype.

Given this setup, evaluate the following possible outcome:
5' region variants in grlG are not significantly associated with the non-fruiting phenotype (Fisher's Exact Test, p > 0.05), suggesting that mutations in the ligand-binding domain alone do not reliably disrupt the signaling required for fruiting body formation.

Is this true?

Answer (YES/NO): NO